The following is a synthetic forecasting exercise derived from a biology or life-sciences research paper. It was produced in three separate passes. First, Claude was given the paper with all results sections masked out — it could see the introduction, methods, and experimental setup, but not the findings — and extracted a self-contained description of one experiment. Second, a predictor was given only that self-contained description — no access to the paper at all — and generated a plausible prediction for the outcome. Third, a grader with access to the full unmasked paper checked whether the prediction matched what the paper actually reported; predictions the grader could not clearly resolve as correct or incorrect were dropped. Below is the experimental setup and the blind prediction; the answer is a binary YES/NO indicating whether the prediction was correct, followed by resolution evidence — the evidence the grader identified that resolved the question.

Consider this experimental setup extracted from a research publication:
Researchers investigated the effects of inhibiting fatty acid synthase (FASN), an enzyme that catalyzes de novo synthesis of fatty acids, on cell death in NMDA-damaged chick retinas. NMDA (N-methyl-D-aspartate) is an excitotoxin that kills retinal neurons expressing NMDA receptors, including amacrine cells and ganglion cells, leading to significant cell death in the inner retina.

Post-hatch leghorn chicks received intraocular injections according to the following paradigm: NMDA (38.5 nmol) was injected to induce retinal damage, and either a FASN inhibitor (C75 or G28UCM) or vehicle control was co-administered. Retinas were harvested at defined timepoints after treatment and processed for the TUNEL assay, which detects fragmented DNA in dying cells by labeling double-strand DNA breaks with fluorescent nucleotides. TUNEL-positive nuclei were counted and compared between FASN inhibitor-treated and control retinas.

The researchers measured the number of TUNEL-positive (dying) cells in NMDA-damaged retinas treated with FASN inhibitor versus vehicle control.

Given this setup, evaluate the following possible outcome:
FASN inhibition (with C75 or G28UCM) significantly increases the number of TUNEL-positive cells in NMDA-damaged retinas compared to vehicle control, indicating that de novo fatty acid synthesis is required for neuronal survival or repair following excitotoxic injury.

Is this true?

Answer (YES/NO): NO